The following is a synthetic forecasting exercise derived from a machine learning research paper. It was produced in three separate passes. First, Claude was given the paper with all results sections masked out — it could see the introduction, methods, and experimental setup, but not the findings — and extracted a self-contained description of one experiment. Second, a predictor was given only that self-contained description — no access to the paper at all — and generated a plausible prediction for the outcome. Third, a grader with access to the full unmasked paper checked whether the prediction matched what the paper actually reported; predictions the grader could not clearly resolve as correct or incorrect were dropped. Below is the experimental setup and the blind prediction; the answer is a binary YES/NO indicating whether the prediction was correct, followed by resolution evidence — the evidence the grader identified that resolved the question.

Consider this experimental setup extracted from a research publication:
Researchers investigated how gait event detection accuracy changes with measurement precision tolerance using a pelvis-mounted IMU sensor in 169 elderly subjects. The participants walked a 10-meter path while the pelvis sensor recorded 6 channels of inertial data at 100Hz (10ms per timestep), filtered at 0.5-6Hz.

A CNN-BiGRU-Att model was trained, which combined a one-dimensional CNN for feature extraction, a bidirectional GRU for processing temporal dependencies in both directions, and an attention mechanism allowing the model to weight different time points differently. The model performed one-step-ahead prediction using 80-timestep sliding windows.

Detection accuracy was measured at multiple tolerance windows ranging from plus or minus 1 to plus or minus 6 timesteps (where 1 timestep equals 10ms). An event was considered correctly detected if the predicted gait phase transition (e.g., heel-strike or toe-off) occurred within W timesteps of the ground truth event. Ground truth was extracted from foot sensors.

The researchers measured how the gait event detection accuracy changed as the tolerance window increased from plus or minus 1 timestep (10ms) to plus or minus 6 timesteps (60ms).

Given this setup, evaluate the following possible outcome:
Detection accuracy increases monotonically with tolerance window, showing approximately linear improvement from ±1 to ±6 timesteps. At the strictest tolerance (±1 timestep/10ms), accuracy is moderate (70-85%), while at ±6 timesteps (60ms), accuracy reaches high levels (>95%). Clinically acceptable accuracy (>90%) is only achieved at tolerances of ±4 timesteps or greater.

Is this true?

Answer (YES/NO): NO